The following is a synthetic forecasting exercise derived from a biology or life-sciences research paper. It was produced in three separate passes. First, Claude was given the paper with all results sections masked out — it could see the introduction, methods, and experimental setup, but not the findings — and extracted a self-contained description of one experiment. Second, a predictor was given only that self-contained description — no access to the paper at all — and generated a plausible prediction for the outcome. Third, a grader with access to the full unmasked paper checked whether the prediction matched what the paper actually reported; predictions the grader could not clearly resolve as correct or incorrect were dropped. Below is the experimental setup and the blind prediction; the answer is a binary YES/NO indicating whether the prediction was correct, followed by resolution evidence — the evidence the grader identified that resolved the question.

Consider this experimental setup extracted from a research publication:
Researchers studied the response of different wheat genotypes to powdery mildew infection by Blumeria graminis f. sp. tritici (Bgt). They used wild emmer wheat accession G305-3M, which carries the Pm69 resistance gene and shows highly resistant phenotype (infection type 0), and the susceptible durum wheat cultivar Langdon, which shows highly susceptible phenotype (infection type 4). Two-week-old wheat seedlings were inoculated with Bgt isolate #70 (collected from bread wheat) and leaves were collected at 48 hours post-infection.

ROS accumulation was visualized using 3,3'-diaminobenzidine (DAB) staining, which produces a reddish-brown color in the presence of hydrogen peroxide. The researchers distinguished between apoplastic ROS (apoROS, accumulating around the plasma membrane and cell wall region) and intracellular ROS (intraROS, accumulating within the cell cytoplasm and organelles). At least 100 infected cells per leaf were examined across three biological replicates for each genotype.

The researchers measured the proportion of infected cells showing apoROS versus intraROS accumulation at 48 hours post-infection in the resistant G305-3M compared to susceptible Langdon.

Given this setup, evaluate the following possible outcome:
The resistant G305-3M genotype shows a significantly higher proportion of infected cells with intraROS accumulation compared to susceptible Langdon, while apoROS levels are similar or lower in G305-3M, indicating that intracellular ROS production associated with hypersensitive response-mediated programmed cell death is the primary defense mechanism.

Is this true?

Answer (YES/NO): YES